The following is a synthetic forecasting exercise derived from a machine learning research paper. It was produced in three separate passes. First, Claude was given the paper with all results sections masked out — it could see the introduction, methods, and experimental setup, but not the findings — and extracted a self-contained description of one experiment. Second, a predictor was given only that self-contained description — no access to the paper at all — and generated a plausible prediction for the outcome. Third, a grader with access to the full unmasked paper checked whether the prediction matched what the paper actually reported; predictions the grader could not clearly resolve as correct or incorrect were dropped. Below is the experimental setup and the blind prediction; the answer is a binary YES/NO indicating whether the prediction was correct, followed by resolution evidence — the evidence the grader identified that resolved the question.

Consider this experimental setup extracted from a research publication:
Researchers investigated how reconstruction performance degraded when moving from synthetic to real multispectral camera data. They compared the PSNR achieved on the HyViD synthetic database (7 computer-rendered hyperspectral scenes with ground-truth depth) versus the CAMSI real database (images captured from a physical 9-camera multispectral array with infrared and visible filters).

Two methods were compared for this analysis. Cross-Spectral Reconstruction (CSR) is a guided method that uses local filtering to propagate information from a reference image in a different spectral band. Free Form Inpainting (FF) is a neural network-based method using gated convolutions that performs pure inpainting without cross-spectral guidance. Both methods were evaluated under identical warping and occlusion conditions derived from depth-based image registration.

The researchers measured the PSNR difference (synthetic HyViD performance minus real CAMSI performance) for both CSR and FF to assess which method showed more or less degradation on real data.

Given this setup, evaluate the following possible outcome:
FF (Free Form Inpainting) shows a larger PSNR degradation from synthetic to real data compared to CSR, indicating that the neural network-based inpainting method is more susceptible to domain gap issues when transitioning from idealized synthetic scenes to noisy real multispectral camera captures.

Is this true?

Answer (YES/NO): NO